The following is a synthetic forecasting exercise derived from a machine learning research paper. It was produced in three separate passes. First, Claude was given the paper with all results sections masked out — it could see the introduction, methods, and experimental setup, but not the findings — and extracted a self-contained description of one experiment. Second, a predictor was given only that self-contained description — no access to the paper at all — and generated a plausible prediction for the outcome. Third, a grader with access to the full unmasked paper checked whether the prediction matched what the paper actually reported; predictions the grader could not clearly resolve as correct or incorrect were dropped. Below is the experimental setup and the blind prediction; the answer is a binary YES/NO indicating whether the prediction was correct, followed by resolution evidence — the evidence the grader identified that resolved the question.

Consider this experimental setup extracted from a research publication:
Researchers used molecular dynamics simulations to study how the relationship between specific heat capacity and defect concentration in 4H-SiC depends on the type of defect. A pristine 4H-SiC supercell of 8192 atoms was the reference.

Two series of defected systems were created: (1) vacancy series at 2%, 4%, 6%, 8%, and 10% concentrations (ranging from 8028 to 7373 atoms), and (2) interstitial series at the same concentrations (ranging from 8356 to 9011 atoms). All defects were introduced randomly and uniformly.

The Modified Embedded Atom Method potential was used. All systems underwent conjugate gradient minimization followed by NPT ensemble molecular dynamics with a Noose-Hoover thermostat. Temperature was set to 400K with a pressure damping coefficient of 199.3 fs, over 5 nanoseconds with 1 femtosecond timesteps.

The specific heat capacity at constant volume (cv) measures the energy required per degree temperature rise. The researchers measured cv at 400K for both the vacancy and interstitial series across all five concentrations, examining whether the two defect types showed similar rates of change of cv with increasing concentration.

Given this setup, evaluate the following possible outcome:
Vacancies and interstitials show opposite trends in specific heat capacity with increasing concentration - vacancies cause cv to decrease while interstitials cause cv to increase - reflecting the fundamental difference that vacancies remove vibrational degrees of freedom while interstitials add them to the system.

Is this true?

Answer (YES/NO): NO